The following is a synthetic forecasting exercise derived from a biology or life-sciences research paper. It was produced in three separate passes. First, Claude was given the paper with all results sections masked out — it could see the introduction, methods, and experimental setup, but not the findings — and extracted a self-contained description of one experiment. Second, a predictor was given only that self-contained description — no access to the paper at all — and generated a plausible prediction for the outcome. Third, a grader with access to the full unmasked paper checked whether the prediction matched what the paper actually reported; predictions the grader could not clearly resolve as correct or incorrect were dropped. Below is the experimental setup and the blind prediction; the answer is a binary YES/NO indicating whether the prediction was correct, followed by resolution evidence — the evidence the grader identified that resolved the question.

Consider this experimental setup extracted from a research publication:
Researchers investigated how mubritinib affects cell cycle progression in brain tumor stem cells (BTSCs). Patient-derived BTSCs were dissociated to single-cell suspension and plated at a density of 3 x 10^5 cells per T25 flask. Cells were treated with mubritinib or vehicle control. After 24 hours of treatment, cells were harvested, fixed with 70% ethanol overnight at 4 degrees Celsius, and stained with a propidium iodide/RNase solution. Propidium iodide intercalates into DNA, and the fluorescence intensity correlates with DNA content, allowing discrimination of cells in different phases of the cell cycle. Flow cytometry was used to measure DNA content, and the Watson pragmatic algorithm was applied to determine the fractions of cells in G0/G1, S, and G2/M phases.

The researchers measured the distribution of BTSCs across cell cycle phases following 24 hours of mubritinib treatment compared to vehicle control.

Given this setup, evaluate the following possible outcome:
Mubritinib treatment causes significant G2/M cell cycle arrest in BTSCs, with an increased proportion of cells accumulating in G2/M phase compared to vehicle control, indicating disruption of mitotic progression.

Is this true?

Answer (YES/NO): NO